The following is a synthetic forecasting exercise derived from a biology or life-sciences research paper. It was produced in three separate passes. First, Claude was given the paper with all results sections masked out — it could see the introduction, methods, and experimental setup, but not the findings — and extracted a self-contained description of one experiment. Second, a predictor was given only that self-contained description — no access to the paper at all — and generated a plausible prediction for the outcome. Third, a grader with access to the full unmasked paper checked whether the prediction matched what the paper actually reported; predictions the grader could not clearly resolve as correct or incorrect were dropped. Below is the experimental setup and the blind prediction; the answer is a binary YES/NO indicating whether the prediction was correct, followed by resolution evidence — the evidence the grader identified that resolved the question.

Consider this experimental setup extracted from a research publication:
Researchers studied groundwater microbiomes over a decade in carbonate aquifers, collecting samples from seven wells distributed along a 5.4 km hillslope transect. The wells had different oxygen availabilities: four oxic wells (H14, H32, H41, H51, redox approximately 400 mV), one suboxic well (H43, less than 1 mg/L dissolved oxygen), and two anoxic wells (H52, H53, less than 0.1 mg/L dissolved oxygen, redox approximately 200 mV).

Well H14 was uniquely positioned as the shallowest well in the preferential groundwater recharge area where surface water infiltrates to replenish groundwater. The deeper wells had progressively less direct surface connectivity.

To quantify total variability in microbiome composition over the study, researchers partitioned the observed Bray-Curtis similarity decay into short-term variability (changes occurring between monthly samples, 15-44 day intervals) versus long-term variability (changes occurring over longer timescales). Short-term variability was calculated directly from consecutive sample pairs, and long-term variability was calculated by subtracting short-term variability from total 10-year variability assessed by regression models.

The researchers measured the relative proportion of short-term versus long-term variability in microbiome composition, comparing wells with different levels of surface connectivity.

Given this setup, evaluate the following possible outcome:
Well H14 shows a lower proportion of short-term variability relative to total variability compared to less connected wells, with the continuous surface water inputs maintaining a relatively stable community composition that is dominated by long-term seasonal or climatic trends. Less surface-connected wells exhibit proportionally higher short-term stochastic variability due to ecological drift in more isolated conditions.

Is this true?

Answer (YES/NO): NO